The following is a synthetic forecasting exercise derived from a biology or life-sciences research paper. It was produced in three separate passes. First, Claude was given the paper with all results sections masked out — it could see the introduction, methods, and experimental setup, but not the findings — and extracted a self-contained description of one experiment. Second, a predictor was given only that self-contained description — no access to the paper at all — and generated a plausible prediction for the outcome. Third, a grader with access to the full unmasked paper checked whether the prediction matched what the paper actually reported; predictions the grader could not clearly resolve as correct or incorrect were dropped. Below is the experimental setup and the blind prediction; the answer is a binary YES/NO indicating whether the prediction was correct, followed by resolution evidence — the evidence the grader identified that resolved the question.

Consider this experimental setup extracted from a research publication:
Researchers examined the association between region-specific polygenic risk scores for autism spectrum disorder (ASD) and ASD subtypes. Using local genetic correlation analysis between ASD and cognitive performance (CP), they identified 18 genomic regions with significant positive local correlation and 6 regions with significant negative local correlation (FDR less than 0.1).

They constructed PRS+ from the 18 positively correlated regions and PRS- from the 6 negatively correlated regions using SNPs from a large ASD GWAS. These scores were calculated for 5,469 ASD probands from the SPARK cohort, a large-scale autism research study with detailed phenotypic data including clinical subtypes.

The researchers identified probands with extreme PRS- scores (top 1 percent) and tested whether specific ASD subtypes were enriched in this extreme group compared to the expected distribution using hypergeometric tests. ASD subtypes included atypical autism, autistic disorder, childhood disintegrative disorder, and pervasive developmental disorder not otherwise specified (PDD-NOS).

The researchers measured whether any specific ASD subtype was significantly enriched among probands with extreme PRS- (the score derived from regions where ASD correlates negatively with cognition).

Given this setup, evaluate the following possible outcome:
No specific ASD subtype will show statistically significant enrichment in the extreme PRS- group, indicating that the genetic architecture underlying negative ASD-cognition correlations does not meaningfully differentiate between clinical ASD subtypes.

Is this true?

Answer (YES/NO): YES